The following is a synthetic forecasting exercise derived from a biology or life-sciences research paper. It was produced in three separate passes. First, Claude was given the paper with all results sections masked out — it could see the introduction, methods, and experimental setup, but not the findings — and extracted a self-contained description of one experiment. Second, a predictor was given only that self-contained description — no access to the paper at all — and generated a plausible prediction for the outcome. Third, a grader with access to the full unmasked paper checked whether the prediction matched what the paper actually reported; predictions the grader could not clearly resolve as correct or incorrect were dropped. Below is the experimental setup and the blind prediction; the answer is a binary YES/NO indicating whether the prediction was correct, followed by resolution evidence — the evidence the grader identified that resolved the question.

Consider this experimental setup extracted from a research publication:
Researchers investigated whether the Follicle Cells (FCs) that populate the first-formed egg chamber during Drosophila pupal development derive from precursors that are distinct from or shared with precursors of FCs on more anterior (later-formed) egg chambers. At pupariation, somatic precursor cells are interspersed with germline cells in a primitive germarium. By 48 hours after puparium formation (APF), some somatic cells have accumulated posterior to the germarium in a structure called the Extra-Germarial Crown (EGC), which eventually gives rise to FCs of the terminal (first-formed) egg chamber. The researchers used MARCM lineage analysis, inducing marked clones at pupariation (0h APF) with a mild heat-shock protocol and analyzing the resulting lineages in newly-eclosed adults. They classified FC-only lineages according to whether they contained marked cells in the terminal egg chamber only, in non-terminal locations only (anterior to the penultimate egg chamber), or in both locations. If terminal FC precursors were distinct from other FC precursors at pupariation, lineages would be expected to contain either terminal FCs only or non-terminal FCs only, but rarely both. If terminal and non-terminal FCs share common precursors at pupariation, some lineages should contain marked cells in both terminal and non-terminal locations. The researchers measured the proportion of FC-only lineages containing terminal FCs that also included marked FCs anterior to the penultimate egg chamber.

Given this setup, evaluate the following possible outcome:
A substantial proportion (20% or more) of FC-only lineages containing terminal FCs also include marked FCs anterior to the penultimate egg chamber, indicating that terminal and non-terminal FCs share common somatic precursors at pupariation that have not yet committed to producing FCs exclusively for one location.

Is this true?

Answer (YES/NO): YES